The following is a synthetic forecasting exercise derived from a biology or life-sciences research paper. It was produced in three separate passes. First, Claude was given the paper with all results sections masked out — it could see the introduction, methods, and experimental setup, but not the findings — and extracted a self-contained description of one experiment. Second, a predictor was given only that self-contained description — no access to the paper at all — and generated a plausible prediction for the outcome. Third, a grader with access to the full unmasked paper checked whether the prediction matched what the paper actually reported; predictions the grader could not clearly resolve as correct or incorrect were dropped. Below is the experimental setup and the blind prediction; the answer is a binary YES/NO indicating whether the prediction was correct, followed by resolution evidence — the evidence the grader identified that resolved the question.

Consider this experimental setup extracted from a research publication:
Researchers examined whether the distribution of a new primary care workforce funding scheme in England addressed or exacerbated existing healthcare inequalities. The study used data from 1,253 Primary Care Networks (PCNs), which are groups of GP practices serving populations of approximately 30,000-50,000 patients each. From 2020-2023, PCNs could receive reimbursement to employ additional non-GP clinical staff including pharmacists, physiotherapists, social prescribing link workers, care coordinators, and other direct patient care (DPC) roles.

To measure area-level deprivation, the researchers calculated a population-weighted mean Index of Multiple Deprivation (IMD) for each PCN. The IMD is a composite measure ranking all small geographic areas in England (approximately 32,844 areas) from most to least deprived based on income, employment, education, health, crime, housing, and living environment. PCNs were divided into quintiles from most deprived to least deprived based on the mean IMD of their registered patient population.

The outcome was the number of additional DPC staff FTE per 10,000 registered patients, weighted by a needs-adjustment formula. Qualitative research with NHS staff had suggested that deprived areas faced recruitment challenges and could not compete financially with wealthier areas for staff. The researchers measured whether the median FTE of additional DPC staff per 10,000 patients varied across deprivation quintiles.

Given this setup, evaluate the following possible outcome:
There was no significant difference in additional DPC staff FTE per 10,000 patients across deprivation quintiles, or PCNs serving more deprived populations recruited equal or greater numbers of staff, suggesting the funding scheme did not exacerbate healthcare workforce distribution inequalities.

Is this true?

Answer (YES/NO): YES